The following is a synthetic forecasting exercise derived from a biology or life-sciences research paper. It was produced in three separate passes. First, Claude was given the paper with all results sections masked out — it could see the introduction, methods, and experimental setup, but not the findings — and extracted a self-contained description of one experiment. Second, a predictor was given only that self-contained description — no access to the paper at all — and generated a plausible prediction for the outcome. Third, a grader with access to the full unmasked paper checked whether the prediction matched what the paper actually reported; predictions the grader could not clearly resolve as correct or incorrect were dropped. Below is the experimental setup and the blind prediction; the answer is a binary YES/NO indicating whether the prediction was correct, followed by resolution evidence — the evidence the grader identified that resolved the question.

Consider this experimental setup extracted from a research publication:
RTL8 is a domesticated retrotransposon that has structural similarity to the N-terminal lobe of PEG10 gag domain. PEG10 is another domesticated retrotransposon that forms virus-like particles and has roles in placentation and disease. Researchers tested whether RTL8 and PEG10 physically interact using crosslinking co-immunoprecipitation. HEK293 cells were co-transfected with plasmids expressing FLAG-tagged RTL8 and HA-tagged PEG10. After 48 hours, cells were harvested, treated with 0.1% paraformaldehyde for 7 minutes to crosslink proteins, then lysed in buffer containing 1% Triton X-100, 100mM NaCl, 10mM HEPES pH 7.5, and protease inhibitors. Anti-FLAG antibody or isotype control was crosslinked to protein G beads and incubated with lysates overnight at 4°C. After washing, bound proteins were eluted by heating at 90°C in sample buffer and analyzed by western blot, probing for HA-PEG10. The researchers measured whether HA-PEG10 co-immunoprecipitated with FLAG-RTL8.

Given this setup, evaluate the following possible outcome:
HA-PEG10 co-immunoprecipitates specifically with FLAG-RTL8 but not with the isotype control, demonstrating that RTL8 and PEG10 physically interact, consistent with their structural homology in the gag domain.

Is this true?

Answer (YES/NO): YES